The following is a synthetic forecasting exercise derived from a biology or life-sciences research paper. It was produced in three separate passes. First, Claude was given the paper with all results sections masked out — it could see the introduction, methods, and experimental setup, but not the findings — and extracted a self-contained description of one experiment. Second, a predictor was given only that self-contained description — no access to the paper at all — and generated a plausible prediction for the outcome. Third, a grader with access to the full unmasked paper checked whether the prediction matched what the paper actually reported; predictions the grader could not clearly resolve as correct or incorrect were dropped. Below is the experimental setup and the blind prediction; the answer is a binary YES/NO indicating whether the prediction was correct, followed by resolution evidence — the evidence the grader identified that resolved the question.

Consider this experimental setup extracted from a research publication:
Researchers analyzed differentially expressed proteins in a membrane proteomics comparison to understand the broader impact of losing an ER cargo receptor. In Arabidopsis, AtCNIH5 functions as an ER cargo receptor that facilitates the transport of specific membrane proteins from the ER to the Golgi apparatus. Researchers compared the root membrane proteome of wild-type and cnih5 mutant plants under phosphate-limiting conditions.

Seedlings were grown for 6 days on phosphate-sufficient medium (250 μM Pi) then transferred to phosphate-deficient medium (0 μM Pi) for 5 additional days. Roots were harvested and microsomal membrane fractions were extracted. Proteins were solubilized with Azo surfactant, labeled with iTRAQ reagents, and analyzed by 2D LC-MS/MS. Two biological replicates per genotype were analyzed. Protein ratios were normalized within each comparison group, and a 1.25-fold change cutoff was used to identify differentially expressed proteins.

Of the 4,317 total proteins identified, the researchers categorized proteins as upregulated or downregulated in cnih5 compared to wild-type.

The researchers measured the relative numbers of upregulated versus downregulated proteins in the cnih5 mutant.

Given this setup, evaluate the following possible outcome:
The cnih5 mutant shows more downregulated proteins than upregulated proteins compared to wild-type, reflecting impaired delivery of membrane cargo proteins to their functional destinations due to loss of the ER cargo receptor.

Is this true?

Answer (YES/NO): NO